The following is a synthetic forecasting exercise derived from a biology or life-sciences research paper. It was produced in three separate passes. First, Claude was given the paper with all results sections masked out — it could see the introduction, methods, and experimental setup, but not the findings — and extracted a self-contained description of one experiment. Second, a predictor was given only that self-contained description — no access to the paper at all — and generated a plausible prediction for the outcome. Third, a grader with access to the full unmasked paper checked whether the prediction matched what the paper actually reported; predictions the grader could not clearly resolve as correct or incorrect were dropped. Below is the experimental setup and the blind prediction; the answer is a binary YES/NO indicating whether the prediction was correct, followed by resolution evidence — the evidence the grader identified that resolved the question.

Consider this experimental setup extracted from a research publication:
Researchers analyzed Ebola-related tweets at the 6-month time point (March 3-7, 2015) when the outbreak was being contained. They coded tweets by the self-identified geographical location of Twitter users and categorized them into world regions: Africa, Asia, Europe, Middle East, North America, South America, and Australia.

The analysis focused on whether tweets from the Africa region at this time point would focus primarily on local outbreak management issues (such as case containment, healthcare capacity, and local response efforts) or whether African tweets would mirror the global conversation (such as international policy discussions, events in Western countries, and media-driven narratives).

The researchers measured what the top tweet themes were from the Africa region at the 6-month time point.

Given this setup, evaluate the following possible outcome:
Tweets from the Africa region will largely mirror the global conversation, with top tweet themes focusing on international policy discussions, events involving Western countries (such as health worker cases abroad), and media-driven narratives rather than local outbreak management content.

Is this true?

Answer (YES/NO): YES